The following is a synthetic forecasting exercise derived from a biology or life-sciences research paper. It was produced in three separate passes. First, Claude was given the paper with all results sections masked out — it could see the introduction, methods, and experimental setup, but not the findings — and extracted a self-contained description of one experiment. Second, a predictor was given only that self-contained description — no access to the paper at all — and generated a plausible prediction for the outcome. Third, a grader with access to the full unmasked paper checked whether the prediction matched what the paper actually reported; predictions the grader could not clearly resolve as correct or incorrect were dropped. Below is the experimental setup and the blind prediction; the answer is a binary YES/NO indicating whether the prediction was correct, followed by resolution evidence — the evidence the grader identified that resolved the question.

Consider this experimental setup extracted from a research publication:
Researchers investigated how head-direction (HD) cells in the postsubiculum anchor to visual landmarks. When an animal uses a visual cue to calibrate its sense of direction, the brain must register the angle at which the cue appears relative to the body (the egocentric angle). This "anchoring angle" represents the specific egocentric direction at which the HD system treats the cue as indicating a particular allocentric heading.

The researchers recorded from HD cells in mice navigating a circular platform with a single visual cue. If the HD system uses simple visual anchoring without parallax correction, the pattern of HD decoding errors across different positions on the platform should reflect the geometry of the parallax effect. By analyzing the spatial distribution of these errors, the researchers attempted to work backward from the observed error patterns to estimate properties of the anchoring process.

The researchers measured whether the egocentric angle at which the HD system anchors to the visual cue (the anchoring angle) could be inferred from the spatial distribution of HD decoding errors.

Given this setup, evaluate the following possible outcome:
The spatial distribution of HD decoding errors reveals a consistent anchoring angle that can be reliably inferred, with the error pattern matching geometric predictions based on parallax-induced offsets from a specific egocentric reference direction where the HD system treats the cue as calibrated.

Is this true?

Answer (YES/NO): YES